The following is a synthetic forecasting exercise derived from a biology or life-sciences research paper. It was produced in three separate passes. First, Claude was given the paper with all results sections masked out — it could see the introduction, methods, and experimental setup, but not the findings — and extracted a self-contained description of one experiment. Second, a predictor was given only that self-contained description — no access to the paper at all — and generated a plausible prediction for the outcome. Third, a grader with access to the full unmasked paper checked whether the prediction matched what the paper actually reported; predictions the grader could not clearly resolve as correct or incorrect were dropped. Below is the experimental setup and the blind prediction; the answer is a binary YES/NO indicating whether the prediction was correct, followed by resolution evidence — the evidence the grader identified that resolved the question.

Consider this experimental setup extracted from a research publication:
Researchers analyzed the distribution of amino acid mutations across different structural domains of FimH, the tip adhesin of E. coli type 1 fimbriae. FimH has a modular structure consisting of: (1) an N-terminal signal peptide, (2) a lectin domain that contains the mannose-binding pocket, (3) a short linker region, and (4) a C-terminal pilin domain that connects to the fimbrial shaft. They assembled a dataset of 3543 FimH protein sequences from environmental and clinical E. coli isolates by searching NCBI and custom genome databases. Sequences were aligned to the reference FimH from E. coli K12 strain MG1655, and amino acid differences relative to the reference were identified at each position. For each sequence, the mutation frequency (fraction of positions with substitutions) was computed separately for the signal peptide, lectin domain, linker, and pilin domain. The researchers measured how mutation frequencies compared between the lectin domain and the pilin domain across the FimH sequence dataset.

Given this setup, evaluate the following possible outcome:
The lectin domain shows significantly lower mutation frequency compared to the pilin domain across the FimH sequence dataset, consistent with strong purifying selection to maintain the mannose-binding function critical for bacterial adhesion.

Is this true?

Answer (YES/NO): NO